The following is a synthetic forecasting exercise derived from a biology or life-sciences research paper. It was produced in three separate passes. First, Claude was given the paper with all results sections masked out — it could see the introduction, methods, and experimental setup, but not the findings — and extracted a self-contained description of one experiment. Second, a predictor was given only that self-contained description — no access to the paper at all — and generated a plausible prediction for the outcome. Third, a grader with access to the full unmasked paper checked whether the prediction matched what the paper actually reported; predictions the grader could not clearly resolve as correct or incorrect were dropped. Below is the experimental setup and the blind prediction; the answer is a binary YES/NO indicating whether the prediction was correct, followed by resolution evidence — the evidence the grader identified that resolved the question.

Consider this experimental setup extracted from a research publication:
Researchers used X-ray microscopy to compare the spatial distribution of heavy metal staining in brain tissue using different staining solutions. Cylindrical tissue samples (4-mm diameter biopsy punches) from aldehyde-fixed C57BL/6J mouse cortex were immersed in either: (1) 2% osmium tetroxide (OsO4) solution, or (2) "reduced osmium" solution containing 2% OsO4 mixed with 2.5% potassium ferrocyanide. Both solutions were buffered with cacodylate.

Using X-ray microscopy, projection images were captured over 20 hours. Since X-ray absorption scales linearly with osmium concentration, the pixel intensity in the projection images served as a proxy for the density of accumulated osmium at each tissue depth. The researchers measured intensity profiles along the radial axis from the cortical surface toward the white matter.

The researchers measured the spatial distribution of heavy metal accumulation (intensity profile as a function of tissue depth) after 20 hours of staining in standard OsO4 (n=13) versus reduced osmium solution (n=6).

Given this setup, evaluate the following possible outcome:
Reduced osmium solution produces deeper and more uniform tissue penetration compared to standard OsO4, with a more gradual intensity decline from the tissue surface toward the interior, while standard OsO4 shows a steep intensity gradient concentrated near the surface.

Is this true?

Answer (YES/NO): NO